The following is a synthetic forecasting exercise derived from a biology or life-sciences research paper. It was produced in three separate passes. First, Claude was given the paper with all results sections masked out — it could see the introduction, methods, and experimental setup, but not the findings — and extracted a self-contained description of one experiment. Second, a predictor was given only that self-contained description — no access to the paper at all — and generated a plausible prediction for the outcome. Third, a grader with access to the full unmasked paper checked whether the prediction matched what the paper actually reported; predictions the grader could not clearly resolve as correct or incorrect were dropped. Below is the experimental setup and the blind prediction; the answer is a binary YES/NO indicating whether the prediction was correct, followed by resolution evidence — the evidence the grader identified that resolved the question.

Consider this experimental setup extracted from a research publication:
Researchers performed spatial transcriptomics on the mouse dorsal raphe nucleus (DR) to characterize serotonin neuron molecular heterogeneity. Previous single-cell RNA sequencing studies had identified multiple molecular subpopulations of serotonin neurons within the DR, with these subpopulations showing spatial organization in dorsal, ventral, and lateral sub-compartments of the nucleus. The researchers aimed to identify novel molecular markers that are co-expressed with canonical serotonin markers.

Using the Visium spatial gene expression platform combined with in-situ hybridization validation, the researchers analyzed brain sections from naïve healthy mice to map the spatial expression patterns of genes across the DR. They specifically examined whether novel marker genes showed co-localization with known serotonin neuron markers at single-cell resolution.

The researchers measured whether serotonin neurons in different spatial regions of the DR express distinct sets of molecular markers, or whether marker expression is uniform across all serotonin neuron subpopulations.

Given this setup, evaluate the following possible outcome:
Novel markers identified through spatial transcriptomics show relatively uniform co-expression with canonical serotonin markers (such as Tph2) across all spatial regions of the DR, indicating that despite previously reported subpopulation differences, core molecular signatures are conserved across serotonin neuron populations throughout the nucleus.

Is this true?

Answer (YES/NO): NO